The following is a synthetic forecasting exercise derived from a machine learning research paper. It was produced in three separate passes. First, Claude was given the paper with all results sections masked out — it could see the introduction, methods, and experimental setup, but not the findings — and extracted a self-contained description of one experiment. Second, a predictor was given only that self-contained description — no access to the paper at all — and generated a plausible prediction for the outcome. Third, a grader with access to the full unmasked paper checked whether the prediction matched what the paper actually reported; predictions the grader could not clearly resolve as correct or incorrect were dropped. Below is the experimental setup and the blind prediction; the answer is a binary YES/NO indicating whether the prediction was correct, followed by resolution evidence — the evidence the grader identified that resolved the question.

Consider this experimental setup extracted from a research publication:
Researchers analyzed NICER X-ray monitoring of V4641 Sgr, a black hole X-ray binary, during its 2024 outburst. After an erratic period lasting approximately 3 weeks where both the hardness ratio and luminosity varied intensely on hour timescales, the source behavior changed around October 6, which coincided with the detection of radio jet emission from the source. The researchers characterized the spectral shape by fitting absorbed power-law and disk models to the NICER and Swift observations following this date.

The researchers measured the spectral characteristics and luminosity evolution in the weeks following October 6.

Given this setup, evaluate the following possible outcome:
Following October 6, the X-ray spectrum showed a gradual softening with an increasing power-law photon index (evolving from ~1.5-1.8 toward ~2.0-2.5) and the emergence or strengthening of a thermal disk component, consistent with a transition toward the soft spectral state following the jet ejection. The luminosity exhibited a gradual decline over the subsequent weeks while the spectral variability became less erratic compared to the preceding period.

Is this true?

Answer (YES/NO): NO